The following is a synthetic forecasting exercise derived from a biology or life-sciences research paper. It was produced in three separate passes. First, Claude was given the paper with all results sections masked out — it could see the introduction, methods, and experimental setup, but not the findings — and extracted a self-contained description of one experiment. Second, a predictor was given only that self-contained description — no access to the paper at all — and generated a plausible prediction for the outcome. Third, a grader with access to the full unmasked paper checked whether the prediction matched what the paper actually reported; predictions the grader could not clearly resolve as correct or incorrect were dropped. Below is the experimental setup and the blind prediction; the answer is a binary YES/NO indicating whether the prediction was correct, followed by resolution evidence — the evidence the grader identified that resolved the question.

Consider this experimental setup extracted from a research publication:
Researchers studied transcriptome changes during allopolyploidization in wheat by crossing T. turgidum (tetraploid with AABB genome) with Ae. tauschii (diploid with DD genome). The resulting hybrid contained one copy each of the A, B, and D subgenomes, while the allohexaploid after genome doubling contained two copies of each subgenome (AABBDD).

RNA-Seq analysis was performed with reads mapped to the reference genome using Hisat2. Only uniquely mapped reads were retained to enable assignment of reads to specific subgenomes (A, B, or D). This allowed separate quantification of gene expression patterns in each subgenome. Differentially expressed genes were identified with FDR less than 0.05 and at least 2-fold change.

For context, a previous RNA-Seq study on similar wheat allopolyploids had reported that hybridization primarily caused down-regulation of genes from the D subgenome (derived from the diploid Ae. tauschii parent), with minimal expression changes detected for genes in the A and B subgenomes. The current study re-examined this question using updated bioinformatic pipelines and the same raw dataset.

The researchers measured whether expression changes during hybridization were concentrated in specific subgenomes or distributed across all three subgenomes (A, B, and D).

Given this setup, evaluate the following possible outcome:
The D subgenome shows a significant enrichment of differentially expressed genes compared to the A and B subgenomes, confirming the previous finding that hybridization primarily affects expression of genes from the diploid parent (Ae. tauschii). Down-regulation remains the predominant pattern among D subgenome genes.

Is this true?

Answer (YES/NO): NO